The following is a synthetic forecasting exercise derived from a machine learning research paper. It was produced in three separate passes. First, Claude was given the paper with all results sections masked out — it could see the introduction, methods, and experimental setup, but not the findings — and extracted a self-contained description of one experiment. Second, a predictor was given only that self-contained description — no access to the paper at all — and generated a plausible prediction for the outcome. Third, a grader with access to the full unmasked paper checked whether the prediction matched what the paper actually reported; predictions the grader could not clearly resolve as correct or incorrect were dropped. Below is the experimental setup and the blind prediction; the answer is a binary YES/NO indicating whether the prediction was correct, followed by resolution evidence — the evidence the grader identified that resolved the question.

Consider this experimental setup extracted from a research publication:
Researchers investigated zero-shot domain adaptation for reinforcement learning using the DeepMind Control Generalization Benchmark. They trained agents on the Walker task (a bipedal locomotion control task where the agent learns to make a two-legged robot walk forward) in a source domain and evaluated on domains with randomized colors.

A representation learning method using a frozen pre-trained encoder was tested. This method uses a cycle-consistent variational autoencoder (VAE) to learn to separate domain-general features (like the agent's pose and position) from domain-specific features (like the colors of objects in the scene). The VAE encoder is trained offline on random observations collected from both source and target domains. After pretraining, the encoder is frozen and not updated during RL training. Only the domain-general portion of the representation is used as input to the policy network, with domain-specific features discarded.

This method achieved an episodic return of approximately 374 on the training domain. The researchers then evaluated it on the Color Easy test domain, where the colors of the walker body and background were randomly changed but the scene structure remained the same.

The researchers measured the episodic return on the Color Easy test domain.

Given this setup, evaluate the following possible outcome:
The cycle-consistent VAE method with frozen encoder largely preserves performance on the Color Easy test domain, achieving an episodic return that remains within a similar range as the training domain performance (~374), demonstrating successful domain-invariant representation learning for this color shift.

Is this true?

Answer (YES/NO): NO